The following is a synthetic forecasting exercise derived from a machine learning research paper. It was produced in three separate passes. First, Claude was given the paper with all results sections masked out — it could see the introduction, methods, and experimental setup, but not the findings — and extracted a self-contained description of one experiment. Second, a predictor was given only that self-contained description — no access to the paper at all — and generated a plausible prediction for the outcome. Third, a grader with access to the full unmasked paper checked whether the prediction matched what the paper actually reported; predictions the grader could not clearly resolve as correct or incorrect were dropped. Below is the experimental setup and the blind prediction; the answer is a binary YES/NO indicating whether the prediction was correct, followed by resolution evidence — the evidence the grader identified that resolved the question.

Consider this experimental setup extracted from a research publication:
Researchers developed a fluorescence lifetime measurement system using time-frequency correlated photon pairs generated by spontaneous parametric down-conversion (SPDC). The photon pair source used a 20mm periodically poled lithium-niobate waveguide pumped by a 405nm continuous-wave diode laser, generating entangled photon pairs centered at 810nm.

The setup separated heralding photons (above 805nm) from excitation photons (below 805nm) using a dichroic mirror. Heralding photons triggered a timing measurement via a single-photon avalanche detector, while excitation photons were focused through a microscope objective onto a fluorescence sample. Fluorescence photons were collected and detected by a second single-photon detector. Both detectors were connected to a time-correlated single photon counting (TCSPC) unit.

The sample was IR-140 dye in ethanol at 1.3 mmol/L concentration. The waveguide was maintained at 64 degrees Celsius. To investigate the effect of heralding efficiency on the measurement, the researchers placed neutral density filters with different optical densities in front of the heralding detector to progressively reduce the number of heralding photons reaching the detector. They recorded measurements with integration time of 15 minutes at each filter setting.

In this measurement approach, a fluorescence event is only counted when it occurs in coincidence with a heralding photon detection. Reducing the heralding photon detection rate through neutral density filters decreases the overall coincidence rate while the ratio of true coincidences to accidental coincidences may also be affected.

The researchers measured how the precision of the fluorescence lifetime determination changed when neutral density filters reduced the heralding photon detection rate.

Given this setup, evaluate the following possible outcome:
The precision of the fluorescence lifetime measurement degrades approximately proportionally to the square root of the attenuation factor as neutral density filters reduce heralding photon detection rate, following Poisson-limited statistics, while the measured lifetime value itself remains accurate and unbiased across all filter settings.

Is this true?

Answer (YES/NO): NO